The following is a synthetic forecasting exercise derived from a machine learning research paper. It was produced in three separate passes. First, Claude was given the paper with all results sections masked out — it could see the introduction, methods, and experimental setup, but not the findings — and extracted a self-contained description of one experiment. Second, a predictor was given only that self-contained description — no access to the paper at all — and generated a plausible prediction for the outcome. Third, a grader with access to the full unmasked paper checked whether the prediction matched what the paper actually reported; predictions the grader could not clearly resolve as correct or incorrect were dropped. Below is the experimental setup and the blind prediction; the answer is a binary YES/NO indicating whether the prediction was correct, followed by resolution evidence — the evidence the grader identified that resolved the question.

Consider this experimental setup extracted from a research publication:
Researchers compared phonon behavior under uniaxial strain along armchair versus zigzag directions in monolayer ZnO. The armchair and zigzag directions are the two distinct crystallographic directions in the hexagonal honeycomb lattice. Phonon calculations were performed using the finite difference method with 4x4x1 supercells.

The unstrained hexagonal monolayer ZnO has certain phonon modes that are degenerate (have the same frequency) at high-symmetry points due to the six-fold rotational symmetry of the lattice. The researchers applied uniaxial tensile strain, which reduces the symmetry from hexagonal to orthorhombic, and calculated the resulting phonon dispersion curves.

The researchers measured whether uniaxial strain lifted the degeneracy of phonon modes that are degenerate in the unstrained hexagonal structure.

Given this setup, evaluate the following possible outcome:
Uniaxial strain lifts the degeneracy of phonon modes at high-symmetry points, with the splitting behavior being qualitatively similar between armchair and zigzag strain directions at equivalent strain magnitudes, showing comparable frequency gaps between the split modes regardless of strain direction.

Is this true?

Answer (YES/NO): NO